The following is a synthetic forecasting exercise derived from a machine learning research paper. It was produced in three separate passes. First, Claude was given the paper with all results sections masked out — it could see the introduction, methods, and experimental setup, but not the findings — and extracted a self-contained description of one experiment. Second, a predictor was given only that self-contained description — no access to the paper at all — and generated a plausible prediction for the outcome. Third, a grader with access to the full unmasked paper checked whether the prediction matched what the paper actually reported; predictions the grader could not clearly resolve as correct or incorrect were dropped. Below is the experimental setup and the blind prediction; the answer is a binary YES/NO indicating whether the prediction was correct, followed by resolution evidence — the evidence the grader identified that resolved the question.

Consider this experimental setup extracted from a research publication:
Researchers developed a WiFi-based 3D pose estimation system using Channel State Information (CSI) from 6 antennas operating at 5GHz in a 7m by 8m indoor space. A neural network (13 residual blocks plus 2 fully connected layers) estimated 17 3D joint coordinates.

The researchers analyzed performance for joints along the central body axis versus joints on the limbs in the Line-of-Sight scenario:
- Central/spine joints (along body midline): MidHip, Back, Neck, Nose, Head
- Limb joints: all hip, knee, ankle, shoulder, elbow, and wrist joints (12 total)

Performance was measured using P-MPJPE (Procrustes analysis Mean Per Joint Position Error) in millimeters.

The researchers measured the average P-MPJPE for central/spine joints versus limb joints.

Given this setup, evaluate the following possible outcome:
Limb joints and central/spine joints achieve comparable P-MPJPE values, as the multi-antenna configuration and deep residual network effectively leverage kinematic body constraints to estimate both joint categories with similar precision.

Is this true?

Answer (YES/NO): NO